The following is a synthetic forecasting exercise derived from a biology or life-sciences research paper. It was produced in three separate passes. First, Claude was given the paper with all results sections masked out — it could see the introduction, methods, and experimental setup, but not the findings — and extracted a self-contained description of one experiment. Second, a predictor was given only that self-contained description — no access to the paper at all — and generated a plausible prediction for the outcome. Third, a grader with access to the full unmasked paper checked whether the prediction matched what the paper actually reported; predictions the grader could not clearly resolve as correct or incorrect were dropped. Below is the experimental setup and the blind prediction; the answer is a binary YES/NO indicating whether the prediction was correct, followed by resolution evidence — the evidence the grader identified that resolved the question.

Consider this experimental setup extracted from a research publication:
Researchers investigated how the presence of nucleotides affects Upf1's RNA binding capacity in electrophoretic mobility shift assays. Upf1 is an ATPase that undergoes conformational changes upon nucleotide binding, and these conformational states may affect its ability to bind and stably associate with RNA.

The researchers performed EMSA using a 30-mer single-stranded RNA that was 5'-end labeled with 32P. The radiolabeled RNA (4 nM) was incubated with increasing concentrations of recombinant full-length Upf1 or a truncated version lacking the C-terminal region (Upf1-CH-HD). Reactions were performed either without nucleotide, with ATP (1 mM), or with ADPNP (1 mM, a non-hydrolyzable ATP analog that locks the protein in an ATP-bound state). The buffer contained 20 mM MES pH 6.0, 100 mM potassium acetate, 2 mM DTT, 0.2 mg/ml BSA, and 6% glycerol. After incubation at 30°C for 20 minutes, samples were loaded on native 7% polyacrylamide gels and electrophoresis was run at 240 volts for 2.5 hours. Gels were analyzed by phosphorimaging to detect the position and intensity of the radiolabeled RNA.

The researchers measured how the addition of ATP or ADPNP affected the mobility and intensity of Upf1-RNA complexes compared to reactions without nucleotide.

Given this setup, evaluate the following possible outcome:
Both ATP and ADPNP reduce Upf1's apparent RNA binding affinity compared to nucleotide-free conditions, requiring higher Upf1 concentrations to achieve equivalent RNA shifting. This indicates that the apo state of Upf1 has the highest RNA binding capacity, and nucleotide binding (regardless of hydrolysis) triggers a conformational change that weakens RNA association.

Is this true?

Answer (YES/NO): NO